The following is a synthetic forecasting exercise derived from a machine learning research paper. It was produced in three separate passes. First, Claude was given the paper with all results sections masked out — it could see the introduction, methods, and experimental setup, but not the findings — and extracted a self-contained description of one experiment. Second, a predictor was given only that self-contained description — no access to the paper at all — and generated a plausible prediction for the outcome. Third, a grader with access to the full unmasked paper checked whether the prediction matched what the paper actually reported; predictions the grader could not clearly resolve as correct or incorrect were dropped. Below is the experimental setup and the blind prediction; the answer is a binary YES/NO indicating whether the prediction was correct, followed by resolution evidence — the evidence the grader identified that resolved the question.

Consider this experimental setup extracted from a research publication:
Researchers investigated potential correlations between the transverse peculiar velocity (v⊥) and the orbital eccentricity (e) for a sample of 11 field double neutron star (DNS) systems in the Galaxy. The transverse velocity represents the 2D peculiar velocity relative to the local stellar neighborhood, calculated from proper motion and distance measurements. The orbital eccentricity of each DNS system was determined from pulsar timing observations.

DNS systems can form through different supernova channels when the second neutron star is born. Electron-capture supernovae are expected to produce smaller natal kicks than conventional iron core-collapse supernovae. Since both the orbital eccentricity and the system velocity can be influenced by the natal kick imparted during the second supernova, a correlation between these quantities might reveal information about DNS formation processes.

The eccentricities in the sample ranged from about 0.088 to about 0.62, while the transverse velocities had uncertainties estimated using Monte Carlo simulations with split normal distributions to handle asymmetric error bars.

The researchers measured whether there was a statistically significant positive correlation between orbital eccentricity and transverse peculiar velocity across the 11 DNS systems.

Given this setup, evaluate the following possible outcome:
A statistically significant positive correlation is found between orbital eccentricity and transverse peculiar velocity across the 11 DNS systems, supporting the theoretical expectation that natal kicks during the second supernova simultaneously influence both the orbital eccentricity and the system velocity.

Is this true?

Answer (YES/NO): YES